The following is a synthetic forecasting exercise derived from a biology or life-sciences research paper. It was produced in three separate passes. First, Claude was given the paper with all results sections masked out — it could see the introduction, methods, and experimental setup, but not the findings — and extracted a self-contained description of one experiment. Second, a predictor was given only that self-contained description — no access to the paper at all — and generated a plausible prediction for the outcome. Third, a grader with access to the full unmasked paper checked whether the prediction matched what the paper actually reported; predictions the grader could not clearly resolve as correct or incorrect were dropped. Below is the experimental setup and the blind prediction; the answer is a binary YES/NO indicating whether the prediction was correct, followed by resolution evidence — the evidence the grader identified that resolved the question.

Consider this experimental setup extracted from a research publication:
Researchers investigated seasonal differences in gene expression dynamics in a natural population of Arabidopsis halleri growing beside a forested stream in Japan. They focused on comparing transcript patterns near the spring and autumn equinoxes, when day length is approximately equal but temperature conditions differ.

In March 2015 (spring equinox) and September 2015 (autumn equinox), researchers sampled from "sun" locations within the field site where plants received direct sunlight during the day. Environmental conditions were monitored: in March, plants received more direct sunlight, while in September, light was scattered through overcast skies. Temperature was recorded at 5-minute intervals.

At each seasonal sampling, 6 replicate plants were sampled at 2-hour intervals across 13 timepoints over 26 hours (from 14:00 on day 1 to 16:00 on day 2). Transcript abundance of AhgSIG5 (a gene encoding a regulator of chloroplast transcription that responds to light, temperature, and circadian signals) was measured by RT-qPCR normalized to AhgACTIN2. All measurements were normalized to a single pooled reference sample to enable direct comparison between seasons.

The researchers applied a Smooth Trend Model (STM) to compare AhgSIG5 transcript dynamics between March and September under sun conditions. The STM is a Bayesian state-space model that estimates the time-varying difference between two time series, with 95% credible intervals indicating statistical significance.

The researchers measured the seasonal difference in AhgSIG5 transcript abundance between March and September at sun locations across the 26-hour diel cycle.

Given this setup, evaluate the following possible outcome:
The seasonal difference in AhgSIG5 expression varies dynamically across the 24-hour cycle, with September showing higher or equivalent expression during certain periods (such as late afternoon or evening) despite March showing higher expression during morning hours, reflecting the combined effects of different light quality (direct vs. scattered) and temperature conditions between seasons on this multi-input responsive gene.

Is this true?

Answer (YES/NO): NO